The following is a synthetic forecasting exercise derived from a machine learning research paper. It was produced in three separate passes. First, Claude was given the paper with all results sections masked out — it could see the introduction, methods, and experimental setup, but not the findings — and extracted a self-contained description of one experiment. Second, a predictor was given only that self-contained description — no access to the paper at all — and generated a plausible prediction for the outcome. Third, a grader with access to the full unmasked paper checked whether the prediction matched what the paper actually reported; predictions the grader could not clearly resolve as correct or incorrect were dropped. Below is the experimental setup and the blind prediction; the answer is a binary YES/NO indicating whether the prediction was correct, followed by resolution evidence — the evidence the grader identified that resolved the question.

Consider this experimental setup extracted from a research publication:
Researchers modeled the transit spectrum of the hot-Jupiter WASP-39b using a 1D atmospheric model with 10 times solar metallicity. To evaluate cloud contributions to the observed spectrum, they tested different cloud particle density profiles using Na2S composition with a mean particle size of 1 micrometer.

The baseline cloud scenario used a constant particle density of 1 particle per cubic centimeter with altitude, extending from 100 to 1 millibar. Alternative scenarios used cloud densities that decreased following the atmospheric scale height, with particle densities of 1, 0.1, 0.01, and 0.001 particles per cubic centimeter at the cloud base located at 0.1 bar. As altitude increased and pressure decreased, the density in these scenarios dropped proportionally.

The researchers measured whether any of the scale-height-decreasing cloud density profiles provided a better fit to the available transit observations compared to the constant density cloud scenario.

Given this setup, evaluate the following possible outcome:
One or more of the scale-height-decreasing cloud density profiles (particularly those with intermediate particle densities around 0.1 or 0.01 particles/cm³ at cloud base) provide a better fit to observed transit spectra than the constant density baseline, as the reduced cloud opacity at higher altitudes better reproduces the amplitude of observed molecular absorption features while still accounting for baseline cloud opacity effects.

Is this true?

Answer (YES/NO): NO